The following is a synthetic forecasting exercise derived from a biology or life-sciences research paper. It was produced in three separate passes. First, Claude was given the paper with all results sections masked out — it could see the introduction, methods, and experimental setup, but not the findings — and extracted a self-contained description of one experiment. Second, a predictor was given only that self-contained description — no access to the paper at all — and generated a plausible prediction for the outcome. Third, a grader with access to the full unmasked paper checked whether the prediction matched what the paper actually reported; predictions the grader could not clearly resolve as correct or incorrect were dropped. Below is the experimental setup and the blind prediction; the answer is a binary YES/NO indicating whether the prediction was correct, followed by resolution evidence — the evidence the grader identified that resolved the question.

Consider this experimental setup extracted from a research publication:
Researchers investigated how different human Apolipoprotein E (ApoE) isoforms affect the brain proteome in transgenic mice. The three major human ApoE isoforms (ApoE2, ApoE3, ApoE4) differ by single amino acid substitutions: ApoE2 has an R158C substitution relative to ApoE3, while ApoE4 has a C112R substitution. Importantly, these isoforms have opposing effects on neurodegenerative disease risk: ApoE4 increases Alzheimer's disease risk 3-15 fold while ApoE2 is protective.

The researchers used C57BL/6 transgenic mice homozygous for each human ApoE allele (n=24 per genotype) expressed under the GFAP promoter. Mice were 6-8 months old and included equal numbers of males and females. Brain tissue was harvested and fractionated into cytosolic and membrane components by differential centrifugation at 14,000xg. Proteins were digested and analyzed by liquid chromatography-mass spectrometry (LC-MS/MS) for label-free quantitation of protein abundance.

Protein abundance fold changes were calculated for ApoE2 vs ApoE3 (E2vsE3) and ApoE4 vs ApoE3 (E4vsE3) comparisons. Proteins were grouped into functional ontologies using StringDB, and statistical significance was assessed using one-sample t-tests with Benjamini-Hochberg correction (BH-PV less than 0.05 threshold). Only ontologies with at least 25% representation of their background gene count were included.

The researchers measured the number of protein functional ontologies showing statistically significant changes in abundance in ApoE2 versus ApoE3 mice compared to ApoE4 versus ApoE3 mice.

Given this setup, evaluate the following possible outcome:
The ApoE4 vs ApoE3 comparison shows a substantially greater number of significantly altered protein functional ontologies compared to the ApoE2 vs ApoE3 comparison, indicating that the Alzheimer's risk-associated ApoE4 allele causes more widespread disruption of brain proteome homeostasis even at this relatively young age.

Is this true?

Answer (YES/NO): NO